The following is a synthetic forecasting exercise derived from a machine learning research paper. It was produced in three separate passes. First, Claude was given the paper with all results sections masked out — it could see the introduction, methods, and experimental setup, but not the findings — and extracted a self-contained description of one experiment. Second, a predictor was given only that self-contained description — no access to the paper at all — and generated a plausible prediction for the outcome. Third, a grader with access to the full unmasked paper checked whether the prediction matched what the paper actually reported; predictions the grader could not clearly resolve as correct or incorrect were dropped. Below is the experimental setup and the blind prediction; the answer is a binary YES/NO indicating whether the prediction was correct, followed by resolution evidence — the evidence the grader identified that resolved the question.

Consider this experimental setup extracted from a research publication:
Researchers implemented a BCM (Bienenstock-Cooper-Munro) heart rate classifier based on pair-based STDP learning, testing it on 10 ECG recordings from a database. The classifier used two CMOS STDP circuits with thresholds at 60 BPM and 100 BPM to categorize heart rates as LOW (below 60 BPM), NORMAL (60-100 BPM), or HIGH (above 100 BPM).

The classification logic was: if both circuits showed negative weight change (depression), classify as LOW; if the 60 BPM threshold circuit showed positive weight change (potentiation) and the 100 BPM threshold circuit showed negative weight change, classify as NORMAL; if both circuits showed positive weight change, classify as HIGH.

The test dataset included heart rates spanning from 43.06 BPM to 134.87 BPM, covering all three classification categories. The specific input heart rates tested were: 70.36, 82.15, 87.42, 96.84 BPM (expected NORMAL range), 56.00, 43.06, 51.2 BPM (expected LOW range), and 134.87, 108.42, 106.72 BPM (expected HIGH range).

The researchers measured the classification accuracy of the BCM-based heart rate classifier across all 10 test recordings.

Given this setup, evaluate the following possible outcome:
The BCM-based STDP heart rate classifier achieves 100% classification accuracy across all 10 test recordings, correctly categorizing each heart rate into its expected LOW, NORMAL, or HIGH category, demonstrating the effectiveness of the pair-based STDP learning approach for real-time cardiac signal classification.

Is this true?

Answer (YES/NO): YES